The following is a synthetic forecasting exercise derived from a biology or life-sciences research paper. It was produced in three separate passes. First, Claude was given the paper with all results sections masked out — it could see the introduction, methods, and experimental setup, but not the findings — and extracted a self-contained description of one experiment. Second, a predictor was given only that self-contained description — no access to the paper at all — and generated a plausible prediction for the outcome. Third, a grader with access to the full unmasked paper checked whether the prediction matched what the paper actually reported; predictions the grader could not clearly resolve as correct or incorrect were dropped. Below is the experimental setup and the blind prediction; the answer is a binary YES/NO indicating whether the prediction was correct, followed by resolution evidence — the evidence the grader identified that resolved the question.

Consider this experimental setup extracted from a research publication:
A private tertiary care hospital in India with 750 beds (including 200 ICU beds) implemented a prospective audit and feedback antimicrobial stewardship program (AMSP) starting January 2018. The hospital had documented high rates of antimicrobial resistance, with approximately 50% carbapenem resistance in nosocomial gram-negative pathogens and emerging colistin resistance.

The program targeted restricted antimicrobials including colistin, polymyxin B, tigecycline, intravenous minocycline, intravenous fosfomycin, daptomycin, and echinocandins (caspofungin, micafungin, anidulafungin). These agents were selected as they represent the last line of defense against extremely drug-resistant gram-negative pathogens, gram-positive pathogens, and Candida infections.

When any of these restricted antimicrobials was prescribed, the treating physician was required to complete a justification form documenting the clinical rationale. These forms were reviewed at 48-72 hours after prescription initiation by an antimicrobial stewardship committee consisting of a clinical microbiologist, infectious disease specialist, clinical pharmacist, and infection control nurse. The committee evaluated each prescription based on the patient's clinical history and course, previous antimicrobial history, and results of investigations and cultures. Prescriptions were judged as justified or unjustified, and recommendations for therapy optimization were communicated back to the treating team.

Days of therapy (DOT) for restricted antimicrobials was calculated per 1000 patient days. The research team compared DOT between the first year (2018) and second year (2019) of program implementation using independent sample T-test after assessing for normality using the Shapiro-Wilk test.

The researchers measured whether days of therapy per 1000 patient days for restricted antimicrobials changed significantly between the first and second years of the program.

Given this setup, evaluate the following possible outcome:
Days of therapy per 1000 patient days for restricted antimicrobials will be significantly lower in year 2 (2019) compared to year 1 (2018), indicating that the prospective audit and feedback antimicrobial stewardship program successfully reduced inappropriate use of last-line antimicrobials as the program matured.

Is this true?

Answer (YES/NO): NO